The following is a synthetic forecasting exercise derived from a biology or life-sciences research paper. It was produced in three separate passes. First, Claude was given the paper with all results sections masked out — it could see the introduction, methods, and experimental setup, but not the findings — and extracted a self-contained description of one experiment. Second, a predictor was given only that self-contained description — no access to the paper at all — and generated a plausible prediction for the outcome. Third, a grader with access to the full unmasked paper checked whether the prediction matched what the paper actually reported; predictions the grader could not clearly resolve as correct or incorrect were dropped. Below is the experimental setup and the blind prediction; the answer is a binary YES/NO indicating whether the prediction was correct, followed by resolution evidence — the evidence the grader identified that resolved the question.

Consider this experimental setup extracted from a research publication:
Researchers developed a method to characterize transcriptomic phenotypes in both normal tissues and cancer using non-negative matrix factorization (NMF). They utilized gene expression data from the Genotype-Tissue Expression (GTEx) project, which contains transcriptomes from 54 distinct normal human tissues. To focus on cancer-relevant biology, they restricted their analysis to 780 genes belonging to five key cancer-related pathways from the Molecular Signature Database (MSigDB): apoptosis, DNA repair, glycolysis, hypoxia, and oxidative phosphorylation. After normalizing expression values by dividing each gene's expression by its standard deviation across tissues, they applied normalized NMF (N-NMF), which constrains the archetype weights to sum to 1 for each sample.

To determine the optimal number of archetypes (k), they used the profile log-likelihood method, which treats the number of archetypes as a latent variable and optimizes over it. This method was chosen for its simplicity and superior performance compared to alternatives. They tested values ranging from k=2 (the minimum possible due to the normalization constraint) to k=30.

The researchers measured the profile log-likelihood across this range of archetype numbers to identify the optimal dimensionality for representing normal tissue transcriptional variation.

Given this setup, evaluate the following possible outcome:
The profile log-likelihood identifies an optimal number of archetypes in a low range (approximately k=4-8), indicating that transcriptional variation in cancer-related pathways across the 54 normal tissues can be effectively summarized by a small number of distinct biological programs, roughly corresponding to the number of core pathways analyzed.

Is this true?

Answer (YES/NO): YES